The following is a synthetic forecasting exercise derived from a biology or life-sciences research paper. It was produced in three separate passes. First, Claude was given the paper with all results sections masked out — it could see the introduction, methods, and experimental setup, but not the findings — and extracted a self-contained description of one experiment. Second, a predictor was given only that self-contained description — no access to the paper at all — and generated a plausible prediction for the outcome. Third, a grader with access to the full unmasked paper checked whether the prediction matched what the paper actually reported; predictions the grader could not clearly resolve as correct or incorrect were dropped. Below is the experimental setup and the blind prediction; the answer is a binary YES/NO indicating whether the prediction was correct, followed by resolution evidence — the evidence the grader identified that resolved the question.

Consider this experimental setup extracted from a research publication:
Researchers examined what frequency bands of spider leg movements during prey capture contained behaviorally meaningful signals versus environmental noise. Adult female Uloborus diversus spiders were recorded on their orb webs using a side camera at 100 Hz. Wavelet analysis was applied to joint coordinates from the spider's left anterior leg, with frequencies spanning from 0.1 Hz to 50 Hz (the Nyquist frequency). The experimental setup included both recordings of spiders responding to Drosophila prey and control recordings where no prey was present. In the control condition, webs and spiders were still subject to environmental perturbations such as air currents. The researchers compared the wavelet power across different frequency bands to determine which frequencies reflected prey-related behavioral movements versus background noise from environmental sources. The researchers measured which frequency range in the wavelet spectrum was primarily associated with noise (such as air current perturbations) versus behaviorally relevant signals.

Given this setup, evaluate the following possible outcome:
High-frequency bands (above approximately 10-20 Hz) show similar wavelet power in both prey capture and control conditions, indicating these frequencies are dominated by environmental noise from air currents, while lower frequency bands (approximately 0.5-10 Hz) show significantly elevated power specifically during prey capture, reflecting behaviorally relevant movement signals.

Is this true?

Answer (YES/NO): NO